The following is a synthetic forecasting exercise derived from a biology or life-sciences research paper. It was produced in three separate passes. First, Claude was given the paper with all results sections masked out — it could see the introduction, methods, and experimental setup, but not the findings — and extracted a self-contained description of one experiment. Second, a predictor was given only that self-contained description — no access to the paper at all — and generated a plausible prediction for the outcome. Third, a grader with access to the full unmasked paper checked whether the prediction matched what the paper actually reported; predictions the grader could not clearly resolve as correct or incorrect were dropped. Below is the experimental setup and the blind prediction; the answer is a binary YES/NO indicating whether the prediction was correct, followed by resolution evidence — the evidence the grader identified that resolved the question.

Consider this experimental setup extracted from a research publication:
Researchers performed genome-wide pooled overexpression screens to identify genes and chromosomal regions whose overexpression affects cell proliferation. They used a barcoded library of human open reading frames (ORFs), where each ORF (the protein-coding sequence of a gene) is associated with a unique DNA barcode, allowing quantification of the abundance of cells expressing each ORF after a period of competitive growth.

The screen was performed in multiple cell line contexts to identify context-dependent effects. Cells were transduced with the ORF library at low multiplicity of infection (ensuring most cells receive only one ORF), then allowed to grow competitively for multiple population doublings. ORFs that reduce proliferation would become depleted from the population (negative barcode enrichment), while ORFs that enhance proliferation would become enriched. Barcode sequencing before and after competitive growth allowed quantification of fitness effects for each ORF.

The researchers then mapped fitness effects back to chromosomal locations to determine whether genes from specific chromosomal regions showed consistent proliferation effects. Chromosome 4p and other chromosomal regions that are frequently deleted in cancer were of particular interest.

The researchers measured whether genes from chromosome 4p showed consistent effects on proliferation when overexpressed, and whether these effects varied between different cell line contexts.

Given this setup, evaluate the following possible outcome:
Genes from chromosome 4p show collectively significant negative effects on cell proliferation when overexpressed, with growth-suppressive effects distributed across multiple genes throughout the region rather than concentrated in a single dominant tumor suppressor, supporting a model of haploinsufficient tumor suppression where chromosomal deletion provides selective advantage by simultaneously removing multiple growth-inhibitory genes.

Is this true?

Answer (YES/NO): NO